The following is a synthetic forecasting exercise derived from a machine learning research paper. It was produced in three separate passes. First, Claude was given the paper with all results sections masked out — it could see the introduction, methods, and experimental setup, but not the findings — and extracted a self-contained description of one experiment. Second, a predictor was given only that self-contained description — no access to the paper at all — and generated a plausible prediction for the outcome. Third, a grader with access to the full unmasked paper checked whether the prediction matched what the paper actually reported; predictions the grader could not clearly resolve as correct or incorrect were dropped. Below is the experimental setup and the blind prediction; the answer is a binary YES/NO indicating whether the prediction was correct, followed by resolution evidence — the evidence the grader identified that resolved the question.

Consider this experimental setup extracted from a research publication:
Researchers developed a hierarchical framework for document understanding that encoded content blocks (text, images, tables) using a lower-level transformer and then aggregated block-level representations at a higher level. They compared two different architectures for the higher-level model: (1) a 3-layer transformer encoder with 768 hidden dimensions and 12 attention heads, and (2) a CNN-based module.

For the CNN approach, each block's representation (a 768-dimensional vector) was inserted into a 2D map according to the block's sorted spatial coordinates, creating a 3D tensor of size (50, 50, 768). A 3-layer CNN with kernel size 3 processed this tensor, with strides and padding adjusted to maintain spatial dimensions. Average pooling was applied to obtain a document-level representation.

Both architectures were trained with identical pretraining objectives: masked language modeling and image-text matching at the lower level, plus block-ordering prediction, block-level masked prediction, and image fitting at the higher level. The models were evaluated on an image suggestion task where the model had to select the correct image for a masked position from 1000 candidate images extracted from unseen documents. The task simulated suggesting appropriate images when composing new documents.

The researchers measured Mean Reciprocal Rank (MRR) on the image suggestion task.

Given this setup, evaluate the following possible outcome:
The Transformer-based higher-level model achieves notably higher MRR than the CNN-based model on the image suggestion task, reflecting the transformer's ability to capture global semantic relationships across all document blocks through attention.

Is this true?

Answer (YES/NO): YES